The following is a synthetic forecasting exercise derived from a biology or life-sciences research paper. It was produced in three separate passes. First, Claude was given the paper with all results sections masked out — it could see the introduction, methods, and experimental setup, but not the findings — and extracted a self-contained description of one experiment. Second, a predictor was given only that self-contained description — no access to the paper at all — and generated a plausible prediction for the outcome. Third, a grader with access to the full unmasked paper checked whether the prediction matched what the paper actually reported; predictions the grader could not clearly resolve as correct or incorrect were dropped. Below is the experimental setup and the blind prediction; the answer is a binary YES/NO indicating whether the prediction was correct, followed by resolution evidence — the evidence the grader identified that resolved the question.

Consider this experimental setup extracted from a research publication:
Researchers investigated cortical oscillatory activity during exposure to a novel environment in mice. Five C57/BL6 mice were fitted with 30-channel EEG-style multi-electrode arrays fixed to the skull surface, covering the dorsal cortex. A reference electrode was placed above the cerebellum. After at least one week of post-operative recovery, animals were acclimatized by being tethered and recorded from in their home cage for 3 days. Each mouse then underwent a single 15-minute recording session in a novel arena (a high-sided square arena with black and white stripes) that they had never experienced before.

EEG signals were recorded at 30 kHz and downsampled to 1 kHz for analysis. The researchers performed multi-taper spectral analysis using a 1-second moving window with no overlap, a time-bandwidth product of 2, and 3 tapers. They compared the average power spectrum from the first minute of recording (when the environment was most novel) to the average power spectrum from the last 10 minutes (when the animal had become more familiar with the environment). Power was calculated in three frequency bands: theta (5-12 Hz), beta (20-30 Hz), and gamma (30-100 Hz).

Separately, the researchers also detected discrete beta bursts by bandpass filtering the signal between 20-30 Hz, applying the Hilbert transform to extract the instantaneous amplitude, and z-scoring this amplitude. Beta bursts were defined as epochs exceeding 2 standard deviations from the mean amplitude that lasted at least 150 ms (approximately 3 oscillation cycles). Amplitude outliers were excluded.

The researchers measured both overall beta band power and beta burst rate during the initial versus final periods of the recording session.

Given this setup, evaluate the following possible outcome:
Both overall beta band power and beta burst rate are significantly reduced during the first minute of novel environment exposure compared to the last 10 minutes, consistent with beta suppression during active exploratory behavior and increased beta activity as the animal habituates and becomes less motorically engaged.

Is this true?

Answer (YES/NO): NO